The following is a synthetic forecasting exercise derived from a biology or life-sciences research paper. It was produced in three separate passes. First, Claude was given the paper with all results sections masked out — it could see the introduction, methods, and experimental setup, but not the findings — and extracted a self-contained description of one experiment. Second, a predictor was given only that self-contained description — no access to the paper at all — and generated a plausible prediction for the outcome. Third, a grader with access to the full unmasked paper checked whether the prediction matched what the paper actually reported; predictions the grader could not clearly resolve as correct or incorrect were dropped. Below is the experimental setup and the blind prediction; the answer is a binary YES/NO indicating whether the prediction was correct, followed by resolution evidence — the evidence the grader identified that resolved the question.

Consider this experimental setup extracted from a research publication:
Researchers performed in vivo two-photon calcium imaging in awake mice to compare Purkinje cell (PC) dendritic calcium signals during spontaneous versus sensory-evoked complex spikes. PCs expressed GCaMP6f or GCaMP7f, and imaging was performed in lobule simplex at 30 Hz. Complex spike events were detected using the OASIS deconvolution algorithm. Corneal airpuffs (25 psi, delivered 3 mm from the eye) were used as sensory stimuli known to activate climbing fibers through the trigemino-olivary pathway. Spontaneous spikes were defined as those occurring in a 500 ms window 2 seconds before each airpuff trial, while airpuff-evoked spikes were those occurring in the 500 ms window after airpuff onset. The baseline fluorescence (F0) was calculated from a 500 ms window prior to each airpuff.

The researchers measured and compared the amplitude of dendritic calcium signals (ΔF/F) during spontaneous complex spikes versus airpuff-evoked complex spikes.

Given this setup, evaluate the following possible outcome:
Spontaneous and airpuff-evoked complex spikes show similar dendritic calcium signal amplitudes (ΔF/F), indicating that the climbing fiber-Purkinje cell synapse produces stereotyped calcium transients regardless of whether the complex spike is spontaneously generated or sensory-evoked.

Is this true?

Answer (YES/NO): NO